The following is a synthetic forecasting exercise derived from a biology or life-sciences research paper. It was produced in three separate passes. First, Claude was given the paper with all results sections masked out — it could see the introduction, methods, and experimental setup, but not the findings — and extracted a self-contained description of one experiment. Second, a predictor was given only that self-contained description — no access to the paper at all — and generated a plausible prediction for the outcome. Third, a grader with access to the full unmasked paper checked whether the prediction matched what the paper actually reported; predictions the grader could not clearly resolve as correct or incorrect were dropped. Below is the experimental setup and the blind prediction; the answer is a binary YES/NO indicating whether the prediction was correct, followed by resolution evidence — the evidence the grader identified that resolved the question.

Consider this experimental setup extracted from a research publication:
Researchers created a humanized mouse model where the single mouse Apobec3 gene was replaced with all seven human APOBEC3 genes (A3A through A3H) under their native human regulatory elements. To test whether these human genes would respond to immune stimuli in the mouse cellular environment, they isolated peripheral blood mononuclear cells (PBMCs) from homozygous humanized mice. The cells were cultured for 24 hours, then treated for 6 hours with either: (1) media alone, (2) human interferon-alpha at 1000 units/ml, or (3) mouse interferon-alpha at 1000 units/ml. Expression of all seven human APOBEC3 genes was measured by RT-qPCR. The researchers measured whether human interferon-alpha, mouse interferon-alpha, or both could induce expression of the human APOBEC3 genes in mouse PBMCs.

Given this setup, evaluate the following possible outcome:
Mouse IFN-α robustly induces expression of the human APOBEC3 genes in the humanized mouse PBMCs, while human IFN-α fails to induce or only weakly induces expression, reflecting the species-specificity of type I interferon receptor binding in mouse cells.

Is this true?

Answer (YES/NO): YES